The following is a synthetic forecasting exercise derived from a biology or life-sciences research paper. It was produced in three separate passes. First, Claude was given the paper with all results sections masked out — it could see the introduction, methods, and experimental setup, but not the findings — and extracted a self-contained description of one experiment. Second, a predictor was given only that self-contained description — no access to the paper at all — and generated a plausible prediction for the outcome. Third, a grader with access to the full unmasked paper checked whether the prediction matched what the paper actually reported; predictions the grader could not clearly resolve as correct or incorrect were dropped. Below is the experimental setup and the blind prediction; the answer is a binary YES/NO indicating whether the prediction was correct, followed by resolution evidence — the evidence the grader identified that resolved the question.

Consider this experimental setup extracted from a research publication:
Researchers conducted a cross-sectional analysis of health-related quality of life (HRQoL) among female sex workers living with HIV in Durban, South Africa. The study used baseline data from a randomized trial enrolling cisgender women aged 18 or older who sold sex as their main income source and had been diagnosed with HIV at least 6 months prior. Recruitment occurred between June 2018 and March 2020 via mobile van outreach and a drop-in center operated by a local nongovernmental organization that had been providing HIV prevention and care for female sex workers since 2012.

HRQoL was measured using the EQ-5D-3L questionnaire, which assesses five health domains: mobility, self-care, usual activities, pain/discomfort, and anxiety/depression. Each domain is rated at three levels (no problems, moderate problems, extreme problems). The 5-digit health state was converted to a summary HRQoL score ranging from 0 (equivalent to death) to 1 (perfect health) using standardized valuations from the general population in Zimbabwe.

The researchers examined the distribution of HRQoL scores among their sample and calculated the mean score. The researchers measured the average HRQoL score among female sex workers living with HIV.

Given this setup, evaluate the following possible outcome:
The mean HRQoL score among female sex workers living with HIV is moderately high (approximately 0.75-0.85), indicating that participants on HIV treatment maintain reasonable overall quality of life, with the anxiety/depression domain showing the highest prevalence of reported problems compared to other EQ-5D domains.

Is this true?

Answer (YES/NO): NO